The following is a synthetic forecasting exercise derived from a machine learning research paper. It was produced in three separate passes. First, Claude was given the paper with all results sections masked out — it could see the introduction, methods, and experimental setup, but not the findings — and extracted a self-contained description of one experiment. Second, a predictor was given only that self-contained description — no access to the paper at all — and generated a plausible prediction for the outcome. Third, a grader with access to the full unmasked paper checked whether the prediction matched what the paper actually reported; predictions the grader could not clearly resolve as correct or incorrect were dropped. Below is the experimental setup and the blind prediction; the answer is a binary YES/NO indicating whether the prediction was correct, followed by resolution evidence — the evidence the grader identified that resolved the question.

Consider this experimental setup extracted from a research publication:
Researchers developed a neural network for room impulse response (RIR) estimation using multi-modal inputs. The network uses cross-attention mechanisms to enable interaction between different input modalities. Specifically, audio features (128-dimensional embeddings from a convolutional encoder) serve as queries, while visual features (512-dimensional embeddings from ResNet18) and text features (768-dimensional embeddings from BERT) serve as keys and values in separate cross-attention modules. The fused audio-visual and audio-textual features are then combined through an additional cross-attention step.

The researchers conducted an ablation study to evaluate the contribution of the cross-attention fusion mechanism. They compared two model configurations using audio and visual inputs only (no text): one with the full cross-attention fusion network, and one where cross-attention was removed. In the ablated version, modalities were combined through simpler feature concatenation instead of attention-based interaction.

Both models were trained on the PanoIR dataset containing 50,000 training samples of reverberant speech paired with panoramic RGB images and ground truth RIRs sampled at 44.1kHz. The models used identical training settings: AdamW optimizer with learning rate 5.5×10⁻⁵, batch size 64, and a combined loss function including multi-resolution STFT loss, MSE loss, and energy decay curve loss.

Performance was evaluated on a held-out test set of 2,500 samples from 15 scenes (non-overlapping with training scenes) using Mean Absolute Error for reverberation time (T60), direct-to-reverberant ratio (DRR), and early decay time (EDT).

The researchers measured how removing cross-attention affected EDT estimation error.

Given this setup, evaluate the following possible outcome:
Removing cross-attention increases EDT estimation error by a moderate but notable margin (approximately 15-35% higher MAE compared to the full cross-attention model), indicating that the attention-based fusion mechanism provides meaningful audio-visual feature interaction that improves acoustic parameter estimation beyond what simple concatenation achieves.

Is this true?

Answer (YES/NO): NO